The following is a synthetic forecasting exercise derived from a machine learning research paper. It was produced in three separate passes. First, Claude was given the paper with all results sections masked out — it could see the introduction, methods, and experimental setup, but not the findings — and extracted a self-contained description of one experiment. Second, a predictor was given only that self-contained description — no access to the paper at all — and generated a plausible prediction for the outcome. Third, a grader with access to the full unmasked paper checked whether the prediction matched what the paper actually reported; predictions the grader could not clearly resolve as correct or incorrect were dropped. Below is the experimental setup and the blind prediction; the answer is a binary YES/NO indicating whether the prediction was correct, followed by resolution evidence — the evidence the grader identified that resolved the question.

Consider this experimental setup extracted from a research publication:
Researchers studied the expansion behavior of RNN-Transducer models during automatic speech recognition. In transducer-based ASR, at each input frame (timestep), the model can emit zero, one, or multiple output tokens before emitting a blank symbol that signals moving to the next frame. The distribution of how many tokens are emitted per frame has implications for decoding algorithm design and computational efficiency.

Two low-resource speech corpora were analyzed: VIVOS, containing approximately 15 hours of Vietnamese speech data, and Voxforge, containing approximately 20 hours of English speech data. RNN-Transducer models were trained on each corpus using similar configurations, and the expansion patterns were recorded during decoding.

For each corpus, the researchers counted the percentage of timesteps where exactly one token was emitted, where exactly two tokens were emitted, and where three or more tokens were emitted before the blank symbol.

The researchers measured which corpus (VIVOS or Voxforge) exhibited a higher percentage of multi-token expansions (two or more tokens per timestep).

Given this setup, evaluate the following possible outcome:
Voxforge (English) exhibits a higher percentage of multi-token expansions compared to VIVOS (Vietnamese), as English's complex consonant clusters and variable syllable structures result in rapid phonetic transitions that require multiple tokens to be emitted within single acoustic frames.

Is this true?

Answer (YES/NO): NO